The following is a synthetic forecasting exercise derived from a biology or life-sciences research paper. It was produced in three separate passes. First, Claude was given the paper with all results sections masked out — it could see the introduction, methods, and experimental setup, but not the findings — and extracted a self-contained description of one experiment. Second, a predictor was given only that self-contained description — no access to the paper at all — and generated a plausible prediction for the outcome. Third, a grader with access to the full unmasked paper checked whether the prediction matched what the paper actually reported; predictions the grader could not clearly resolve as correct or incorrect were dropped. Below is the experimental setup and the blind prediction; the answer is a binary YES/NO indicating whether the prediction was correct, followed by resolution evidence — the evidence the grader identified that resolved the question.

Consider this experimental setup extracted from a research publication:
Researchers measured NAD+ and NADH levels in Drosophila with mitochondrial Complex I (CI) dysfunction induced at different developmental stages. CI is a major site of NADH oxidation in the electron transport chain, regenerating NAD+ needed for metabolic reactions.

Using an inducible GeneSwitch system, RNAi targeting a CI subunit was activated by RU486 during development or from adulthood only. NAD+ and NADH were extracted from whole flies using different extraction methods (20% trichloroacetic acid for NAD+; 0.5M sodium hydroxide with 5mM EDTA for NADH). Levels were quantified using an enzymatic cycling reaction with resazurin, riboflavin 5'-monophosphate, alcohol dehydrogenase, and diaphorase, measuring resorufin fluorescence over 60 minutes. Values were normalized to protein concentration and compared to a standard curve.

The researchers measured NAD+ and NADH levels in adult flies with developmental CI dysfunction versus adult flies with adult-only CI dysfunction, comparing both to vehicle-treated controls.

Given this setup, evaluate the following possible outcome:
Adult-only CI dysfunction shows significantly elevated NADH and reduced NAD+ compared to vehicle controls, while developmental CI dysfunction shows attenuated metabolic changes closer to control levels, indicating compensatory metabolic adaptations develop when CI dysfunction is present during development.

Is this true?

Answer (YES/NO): NO